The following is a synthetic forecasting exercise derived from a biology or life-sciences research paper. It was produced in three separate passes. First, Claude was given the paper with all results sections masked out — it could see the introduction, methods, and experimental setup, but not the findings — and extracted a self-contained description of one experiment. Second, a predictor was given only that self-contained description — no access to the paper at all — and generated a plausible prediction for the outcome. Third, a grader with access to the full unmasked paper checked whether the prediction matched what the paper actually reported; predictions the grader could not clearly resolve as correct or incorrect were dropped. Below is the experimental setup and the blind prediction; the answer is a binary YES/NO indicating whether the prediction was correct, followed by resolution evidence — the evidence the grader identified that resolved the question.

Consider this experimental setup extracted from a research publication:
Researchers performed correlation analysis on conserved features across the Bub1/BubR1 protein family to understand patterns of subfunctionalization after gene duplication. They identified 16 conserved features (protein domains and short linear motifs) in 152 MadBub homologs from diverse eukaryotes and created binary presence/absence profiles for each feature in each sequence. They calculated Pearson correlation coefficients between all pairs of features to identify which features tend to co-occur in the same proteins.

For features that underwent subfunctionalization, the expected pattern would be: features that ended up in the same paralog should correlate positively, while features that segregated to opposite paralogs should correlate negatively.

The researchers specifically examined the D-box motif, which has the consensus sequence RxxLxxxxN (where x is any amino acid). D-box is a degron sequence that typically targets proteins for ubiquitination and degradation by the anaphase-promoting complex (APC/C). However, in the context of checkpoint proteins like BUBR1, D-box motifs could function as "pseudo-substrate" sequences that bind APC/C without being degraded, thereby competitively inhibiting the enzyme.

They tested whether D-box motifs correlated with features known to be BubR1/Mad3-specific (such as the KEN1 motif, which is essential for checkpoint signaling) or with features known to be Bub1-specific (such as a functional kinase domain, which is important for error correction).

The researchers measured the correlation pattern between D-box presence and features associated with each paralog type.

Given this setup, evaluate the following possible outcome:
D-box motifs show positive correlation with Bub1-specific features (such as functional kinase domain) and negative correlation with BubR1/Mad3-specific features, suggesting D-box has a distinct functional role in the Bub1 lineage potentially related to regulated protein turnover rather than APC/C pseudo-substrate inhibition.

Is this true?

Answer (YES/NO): NO